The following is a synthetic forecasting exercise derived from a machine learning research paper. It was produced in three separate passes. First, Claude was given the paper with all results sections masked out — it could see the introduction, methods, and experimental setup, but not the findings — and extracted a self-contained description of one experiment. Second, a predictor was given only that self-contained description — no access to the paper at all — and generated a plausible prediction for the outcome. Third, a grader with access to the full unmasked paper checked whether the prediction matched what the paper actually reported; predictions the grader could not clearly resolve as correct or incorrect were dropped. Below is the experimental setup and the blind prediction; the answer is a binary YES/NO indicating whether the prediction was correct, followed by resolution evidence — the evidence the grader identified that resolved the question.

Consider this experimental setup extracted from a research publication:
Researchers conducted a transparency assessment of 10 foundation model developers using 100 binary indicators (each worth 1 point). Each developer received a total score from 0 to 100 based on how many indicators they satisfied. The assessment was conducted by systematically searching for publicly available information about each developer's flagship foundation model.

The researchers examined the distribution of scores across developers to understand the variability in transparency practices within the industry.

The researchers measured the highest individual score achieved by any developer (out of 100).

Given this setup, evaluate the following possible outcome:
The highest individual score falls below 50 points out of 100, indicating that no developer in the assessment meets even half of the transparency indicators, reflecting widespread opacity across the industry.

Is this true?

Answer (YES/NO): NO